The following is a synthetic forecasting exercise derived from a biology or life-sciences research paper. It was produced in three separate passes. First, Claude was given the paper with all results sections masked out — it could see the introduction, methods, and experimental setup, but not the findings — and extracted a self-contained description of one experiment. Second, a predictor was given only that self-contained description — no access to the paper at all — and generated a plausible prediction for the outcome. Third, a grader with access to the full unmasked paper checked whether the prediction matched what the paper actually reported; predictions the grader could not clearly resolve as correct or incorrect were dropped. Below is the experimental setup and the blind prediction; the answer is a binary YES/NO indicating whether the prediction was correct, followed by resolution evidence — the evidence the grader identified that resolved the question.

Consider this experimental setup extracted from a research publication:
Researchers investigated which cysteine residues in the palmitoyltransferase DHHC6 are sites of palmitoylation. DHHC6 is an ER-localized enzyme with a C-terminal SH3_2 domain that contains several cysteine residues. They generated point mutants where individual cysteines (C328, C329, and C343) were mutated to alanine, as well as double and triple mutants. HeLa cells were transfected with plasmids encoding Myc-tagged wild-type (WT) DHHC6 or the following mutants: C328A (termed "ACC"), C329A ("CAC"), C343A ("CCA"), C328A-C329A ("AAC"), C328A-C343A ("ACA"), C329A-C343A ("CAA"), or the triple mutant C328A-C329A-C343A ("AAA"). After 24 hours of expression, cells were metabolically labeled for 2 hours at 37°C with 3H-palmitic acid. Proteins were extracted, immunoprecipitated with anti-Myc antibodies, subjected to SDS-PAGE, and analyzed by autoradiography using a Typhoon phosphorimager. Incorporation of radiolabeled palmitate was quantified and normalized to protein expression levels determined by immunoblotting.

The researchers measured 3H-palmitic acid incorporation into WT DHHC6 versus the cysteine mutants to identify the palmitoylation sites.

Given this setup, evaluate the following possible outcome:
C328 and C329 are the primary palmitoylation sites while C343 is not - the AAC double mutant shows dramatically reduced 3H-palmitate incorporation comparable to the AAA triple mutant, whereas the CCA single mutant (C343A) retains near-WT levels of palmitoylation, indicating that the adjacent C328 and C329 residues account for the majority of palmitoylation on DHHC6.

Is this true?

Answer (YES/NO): NO